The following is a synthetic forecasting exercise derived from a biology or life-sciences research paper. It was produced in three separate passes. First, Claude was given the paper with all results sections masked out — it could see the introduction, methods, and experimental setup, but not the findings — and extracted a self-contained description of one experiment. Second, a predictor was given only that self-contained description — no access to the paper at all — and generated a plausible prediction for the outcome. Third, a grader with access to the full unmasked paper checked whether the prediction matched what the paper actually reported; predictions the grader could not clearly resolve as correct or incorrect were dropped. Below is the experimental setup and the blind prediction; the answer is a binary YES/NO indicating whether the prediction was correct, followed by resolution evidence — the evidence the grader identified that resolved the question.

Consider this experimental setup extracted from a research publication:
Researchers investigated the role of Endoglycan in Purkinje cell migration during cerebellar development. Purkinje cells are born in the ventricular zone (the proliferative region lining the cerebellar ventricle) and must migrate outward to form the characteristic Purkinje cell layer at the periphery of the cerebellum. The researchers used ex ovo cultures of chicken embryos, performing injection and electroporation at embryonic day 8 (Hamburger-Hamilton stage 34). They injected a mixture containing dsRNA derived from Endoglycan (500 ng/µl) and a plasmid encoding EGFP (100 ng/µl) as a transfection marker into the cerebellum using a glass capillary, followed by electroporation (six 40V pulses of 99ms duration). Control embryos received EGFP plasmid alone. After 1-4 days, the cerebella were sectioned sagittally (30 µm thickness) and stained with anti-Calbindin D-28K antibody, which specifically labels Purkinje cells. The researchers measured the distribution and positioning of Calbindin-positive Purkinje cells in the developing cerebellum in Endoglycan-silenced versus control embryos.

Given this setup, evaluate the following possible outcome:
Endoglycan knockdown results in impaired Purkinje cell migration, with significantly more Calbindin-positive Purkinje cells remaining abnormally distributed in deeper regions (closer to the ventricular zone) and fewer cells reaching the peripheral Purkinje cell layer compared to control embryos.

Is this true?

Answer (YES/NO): YES